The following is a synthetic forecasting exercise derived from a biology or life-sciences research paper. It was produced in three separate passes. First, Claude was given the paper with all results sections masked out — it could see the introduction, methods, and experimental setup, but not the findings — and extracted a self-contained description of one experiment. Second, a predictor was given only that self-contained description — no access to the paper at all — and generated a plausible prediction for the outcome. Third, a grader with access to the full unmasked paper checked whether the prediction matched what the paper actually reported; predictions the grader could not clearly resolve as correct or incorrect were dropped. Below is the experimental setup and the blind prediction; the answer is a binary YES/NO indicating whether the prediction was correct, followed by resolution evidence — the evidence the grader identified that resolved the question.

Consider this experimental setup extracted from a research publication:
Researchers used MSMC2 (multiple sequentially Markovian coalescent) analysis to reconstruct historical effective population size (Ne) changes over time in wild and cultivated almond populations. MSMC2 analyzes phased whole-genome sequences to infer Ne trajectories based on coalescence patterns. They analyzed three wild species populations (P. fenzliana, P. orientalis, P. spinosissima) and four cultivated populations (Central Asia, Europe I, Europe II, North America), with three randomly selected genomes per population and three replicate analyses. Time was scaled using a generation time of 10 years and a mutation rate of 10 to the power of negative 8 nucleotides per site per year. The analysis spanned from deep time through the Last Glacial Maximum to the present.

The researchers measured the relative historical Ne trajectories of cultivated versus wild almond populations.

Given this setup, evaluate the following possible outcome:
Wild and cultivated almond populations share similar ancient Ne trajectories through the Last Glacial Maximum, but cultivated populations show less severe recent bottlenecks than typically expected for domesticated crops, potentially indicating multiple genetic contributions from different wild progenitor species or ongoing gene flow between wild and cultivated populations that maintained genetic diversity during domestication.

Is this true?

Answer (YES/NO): YES